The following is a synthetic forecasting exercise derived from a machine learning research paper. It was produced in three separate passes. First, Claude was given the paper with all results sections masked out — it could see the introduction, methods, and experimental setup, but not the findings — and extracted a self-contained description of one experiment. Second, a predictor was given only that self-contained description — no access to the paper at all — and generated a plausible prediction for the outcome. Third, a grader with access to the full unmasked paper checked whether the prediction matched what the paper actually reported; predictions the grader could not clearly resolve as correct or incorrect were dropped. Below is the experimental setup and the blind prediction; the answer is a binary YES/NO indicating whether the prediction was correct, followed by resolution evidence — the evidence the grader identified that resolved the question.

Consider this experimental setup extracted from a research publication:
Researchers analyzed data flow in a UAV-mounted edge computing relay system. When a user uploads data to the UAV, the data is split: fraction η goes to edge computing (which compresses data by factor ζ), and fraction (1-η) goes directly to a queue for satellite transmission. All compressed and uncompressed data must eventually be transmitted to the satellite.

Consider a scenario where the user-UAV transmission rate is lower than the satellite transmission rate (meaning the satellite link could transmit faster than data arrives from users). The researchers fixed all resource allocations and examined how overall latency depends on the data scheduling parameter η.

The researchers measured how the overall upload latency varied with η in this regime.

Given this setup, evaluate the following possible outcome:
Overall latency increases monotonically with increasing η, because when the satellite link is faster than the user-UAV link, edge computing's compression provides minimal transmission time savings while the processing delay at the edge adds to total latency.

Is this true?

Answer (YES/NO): NO